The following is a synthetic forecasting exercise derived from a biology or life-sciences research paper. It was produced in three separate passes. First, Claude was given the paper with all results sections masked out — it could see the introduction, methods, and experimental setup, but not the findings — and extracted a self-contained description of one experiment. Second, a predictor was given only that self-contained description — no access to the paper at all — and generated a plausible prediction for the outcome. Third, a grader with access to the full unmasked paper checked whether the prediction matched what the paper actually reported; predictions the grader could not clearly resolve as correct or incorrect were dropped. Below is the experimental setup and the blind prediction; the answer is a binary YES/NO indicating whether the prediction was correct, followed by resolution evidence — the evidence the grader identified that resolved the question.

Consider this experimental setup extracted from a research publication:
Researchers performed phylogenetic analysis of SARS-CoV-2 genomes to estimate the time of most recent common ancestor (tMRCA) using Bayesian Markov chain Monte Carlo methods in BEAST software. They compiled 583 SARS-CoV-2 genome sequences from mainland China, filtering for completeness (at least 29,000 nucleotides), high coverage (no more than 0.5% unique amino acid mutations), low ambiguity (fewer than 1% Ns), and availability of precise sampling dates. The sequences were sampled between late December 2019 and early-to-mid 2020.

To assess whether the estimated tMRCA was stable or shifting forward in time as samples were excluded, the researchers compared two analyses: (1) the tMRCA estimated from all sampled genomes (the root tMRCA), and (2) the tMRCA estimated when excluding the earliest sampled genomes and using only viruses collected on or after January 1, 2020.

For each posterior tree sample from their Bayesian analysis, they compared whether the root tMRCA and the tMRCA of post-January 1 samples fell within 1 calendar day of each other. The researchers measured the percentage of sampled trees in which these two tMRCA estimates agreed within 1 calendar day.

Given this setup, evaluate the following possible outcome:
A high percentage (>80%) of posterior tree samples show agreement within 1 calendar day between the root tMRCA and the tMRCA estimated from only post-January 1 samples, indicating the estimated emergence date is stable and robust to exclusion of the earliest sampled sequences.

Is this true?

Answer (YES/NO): NO